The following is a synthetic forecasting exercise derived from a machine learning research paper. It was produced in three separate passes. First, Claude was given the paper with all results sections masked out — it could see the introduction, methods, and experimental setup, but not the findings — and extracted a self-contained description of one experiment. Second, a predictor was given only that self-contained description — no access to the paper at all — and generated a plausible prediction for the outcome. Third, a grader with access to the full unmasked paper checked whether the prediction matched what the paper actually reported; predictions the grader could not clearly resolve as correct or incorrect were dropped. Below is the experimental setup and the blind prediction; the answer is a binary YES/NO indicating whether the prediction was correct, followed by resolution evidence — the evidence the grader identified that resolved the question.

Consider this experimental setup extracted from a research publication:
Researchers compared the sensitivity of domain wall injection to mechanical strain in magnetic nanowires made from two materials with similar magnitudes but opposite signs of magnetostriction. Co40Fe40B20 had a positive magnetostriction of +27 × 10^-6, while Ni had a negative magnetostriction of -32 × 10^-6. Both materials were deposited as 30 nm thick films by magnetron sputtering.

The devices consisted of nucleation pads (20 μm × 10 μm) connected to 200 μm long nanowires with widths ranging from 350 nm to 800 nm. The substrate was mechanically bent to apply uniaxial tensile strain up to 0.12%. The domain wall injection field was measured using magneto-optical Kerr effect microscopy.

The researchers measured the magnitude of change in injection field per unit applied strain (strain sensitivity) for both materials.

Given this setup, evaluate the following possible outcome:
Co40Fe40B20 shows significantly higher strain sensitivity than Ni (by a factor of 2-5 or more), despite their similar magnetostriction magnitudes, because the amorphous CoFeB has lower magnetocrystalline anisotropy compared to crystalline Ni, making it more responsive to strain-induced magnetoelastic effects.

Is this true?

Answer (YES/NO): NO